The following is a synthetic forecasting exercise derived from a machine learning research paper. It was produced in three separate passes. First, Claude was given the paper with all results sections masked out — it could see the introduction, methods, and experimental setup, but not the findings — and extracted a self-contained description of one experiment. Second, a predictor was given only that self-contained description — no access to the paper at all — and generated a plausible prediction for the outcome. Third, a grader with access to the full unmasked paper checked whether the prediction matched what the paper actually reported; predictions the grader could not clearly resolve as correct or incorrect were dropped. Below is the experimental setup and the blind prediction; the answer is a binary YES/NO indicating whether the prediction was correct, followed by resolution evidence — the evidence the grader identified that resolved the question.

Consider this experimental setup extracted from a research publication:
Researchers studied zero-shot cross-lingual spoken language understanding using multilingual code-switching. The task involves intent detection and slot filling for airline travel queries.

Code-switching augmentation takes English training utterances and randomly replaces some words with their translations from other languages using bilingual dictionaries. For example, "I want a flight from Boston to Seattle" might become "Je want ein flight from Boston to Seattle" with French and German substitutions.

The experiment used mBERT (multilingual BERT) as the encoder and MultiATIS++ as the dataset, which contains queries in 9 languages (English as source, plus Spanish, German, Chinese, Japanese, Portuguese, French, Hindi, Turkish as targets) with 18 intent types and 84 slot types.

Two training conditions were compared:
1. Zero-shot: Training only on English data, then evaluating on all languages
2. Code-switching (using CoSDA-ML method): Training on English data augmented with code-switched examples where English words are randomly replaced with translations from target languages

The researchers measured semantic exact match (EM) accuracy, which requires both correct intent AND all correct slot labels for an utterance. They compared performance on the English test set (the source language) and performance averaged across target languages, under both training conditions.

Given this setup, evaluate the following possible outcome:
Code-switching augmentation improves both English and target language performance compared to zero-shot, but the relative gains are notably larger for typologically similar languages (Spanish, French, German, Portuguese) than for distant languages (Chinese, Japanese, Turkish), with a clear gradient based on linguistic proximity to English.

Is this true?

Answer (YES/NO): NO